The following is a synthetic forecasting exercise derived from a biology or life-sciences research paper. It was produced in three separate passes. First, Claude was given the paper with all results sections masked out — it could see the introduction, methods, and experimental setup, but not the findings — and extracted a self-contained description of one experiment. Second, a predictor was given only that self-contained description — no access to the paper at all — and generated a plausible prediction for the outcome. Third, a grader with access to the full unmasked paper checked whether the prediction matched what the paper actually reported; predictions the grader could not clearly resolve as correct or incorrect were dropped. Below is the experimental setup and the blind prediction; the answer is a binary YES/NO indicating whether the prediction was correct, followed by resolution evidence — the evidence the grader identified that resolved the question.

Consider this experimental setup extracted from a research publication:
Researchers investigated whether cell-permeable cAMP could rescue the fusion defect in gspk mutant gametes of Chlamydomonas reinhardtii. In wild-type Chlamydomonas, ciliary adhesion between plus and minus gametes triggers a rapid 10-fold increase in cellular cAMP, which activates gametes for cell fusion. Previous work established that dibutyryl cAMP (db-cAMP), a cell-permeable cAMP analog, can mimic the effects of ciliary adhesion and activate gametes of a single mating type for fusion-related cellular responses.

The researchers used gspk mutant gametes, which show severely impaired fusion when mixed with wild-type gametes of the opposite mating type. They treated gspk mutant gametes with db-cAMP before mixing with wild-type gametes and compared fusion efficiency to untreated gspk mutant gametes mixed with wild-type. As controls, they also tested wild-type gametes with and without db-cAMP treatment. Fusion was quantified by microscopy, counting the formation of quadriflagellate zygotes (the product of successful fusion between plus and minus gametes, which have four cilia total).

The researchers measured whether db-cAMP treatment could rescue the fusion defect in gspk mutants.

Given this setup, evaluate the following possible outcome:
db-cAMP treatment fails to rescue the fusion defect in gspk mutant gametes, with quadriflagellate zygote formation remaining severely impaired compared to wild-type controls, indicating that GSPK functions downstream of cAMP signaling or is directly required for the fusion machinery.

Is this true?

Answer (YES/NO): NO